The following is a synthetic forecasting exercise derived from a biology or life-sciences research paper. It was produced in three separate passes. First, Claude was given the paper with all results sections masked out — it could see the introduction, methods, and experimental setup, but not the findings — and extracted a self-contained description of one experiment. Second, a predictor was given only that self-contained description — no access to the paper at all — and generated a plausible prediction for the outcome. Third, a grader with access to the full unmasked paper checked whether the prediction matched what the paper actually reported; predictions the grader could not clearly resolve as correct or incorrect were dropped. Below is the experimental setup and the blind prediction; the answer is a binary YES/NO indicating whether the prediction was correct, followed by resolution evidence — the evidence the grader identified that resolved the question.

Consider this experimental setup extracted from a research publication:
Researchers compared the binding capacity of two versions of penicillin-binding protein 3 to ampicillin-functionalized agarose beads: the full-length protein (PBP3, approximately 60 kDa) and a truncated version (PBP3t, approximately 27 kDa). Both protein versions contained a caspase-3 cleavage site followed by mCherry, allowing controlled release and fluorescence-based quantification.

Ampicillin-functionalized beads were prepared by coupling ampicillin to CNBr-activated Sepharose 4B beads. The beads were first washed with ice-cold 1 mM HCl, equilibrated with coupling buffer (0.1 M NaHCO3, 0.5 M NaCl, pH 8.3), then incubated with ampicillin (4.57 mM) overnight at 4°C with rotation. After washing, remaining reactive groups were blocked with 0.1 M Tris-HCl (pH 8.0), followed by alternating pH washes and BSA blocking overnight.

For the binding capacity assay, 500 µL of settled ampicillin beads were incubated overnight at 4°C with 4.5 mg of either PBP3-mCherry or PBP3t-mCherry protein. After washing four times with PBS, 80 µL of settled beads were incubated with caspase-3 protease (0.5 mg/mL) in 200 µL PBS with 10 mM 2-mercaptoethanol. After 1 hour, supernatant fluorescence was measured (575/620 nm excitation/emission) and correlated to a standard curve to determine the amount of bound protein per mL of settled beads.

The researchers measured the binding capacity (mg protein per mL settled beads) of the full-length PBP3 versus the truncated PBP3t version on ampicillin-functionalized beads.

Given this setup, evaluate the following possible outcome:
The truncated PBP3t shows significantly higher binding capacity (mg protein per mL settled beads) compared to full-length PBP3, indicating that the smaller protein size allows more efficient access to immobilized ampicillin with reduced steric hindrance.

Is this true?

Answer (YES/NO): NO